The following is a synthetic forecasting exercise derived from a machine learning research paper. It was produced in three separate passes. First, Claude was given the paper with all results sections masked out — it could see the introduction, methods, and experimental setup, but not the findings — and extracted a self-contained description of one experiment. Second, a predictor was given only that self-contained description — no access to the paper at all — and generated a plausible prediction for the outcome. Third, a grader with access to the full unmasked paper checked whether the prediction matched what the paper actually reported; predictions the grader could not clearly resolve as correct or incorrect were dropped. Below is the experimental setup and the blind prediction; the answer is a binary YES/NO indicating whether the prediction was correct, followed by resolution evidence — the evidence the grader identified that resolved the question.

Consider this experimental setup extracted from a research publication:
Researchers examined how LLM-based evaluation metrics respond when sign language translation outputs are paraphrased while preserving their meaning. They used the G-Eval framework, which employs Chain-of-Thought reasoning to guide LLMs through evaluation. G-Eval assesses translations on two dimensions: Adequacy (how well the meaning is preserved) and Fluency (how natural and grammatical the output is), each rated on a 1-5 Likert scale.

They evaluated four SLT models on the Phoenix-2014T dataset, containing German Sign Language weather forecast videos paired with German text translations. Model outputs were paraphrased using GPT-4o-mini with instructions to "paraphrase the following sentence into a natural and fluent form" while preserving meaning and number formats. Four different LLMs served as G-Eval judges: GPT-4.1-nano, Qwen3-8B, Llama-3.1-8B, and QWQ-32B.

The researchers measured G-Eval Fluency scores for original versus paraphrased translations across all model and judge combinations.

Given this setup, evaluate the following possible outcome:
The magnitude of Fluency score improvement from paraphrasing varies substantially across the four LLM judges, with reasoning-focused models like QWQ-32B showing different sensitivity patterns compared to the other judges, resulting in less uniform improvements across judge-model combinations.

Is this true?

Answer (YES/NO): NO